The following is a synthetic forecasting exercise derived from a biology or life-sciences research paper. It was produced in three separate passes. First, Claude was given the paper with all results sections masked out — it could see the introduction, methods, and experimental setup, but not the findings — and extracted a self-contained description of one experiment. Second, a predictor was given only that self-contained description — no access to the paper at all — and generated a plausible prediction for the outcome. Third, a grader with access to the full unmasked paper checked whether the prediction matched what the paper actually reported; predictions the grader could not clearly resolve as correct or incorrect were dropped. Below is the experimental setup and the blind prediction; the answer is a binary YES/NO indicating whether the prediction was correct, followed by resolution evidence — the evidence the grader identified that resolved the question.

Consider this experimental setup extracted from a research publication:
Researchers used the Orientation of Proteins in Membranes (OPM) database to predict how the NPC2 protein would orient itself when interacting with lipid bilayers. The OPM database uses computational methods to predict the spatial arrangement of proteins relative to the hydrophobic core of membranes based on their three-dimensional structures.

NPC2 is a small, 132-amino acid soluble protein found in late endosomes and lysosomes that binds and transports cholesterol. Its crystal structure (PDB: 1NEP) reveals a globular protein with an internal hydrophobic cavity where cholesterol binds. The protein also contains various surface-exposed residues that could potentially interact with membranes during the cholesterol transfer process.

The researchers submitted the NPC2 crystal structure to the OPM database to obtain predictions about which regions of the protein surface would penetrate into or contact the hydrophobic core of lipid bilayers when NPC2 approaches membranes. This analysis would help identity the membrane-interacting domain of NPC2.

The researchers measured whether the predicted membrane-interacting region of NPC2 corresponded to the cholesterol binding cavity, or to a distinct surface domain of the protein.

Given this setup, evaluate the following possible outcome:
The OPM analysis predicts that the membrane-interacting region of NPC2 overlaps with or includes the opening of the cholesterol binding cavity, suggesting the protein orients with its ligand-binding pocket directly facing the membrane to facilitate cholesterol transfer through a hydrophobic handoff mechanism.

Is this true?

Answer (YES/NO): NO